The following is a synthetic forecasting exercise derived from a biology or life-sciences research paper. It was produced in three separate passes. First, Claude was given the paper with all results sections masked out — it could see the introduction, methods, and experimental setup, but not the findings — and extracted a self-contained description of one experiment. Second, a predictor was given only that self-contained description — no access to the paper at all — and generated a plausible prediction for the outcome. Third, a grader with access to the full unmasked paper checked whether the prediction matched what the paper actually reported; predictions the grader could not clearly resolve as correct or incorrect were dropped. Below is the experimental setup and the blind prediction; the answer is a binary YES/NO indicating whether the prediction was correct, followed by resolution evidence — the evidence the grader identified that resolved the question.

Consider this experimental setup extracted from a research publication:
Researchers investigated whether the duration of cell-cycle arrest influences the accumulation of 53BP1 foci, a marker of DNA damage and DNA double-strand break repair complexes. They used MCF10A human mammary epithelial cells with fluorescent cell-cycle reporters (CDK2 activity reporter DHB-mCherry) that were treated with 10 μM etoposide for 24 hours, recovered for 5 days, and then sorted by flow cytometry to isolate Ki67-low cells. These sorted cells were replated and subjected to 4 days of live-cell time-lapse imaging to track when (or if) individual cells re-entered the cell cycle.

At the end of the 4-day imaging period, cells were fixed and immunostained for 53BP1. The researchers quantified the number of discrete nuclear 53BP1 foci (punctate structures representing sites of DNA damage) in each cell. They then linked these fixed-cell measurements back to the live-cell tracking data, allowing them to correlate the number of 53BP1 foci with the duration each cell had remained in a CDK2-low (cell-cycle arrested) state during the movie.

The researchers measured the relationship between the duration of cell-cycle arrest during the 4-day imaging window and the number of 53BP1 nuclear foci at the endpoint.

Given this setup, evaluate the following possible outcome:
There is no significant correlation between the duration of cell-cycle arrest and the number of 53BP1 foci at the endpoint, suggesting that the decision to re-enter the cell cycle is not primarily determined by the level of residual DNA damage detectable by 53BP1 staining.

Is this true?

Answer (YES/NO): NO